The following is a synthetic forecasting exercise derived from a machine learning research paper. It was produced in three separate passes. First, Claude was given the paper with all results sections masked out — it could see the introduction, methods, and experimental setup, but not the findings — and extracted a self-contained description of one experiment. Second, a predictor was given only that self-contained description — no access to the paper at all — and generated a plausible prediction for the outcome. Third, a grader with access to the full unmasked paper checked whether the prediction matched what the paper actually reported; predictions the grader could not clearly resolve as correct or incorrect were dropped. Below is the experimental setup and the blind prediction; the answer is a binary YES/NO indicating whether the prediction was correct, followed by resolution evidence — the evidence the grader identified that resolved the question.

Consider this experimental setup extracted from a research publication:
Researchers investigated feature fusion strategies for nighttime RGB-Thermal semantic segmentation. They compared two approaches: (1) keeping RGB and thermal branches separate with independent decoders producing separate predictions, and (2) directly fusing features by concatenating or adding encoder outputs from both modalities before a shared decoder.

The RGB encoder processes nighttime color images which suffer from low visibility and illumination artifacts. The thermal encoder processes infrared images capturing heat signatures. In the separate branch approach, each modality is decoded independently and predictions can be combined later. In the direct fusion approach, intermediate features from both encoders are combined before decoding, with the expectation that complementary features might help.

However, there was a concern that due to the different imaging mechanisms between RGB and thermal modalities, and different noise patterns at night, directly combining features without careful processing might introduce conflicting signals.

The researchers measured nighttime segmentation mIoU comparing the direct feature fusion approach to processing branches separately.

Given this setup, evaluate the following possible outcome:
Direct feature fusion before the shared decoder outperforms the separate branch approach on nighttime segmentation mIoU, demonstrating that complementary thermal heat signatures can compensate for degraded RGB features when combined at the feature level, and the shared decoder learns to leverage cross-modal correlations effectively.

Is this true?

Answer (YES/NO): YES